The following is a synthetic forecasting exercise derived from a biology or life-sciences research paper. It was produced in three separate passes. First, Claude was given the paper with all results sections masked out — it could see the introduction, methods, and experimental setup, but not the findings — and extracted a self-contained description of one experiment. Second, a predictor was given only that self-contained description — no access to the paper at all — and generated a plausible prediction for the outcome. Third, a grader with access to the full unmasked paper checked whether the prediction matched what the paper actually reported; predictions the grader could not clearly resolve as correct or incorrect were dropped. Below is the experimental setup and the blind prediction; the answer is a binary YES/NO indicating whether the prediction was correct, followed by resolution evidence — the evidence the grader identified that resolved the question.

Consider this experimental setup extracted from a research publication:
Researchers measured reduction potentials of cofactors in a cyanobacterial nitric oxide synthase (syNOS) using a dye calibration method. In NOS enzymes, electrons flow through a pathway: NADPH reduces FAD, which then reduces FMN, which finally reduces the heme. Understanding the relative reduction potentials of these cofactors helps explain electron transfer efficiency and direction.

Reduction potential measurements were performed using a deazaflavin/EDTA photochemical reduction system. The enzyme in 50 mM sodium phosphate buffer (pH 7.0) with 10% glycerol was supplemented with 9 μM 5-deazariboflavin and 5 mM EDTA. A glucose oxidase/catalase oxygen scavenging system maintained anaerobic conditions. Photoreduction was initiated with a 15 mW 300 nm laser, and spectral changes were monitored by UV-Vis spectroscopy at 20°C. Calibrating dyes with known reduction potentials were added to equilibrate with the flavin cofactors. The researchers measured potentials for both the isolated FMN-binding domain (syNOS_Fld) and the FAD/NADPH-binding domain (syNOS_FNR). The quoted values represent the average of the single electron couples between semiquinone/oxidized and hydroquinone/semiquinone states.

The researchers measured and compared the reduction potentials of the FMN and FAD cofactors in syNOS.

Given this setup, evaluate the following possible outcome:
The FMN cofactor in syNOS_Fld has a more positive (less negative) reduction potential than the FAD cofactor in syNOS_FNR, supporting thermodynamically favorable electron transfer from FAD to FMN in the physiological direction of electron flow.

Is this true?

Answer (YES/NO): YES